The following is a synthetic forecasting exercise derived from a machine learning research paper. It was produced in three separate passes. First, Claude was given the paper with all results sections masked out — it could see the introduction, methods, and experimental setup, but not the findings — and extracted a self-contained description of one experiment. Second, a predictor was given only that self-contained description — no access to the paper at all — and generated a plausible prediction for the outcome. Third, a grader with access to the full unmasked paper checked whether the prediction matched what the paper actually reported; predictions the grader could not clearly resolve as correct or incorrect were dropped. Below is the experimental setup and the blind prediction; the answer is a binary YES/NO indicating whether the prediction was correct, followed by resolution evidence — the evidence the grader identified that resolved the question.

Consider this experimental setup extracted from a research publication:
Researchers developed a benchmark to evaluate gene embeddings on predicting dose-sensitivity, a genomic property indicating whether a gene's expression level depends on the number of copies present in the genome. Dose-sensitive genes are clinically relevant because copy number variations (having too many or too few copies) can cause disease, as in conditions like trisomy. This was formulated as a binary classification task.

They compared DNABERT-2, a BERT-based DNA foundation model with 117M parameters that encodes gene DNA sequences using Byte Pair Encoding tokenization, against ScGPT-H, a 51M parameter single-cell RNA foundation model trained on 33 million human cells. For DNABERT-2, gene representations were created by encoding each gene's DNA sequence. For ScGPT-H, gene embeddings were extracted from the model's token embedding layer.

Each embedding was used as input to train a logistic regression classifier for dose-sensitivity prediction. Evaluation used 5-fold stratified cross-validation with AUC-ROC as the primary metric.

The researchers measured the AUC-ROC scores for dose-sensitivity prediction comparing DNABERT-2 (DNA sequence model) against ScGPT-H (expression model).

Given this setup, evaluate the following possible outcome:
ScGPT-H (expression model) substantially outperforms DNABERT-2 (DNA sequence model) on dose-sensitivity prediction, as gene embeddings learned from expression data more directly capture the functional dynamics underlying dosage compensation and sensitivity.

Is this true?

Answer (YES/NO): NO